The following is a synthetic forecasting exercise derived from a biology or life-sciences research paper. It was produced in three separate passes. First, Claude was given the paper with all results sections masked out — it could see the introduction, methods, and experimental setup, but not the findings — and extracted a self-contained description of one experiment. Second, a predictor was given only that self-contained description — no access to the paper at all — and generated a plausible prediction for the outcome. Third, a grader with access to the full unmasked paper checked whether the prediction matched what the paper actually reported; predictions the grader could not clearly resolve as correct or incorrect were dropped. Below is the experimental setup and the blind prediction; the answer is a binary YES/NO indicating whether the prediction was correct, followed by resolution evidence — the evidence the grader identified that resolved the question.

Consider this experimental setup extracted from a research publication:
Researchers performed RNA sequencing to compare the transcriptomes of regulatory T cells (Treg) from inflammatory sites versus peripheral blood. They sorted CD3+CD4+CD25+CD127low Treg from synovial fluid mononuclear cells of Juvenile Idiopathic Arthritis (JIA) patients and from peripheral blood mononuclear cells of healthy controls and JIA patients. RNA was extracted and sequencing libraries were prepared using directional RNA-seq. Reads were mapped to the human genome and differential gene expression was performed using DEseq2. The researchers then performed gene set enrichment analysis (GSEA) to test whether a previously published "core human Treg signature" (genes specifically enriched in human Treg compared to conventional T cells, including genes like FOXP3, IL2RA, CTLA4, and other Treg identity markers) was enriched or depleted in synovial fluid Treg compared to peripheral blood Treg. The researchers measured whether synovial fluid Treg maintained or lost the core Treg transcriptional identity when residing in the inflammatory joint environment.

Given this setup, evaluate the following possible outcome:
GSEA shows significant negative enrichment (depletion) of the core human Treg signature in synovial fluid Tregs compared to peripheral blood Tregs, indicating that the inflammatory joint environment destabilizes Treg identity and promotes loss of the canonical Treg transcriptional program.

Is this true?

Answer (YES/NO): NO